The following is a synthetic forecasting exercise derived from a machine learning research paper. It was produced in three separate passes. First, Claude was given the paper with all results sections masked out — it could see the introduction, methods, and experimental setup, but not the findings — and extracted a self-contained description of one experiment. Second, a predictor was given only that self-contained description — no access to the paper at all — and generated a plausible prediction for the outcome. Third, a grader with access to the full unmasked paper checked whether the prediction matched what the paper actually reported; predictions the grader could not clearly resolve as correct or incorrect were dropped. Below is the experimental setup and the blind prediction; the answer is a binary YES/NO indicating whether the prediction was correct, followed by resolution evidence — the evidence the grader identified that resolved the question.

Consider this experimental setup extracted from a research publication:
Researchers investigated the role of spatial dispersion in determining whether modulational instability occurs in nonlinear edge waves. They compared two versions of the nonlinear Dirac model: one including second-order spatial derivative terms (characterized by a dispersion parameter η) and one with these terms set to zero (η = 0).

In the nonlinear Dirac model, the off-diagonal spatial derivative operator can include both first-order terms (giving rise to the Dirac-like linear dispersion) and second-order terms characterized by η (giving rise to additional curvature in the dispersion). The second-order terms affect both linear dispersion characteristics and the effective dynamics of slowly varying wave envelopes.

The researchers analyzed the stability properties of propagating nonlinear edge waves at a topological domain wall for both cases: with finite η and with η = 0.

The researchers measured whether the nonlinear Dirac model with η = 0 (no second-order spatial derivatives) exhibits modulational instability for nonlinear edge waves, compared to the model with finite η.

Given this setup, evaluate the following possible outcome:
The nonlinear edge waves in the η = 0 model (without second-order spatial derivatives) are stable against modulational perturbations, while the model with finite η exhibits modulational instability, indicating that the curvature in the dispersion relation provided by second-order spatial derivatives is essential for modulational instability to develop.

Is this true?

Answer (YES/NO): YES